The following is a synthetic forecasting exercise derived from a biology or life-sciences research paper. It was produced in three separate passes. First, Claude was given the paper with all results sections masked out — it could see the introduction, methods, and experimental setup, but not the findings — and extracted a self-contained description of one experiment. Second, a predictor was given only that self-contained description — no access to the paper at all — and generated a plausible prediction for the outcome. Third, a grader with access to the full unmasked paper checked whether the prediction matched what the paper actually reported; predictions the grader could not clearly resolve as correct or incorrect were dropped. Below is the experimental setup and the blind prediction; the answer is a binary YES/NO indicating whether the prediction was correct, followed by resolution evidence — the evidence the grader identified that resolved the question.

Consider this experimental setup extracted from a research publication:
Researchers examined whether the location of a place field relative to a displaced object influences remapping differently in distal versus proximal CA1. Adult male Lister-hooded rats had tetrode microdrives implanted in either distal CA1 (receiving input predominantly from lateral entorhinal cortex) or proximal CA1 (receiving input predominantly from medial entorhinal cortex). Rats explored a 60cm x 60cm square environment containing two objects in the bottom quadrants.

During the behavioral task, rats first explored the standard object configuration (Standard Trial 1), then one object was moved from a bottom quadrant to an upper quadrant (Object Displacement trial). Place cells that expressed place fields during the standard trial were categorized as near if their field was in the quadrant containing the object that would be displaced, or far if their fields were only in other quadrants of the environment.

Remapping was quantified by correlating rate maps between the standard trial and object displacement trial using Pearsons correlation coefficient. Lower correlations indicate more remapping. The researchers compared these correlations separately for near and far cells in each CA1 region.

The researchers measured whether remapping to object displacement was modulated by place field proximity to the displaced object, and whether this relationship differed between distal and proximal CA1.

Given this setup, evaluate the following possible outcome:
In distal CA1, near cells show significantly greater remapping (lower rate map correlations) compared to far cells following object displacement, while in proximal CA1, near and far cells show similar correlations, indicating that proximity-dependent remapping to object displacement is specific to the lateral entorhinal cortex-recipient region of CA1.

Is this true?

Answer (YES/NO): YES